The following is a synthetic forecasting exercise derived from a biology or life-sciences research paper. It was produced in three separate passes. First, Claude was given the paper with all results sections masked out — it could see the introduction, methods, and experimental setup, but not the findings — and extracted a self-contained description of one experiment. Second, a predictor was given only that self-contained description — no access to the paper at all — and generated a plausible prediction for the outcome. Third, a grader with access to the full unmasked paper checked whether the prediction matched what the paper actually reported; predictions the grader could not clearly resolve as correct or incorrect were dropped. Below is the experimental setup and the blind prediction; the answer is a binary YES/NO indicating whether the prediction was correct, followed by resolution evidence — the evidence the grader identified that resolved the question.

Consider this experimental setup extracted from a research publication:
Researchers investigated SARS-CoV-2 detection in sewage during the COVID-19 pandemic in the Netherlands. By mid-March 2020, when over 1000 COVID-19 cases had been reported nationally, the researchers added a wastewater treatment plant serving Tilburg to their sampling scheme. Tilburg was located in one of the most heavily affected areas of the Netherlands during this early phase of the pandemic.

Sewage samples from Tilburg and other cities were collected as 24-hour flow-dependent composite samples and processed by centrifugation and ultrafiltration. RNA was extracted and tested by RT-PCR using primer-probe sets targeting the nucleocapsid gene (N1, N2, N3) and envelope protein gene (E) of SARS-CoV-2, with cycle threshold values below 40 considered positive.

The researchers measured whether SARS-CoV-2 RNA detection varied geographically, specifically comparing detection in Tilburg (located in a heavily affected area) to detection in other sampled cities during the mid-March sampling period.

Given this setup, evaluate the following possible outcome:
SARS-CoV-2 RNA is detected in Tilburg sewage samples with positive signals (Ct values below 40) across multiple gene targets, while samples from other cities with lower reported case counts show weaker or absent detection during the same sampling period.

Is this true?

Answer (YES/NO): NO